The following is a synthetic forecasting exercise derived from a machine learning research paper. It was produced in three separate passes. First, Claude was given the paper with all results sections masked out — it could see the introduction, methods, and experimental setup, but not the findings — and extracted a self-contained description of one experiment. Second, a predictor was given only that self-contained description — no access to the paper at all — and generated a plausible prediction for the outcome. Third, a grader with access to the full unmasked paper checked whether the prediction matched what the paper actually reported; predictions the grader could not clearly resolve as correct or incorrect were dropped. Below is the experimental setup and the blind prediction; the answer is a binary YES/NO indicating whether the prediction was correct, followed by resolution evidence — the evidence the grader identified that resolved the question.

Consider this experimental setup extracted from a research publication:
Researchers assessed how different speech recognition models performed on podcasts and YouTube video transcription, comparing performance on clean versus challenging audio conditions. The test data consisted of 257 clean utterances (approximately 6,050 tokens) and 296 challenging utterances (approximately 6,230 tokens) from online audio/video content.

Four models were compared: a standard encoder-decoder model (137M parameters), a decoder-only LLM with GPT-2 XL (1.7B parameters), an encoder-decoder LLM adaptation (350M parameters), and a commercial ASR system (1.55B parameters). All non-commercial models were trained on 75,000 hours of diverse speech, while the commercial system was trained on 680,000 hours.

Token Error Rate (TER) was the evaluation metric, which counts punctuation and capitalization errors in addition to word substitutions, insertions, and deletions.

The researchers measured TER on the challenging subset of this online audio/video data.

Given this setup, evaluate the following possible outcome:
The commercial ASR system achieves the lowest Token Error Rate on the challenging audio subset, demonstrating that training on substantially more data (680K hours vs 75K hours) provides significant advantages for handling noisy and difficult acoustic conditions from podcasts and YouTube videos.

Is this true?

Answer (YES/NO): NO